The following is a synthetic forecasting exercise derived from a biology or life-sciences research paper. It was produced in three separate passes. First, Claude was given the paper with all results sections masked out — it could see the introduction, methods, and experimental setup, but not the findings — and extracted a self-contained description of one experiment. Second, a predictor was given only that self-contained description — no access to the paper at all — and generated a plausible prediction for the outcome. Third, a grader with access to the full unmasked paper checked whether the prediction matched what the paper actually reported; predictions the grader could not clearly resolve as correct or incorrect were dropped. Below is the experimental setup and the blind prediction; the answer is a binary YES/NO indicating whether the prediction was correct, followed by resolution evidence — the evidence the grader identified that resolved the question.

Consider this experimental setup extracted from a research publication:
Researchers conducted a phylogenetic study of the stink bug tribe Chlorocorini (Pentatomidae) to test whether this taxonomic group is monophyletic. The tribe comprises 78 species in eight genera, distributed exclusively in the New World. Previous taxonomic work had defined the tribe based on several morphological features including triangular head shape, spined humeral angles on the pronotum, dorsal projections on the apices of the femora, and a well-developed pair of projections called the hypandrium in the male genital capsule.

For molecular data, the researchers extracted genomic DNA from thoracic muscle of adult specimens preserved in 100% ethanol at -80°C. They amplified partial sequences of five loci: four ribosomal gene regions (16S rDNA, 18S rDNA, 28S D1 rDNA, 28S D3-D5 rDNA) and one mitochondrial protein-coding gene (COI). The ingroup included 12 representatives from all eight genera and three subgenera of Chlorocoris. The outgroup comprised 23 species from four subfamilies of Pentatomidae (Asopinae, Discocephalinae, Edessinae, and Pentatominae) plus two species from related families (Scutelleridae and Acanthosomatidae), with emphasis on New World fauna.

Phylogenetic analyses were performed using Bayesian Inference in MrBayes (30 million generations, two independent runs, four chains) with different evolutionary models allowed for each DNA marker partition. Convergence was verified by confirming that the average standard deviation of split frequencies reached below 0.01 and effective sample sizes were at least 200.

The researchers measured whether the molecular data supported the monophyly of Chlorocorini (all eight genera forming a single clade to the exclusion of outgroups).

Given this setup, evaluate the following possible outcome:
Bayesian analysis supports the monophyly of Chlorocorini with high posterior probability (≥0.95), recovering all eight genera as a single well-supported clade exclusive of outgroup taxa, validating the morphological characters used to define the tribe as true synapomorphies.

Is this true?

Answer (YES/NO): NO